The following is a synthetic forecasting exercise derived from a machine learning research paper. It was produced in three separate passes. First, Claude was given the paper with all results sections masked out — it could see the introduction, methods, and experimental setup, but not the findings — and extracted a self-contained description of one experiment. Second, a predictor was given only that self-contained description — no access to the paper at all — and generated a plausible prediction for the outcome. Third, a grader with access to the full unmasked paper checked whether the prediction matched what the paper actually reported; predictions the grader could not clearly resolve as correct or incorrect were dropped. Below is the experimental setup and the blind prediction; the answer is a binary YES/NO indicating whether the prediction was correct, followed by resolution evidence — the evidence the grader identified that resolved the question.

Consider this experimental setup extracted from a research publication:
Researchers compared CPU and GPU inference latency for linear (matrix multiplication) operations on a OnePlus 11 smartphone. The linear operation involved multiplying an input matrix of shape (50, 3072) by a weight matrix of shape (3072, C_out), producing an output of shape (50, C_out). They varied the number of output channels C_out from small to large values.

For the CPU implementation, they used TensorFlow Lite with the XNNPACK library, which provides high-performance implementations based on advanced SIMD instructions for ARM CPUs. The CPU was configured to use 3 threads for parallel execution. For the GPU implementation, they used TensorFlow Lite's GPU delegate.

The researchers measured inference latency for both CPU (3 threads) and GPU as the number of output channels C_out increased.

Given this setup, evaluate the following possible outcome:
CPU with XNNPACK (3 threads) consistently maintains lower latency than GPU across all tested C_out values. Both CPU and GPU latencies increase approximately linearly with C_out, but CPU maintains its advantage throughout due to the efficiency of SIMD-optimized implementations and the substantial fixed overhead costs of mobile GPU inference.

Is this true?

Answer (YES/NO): NO